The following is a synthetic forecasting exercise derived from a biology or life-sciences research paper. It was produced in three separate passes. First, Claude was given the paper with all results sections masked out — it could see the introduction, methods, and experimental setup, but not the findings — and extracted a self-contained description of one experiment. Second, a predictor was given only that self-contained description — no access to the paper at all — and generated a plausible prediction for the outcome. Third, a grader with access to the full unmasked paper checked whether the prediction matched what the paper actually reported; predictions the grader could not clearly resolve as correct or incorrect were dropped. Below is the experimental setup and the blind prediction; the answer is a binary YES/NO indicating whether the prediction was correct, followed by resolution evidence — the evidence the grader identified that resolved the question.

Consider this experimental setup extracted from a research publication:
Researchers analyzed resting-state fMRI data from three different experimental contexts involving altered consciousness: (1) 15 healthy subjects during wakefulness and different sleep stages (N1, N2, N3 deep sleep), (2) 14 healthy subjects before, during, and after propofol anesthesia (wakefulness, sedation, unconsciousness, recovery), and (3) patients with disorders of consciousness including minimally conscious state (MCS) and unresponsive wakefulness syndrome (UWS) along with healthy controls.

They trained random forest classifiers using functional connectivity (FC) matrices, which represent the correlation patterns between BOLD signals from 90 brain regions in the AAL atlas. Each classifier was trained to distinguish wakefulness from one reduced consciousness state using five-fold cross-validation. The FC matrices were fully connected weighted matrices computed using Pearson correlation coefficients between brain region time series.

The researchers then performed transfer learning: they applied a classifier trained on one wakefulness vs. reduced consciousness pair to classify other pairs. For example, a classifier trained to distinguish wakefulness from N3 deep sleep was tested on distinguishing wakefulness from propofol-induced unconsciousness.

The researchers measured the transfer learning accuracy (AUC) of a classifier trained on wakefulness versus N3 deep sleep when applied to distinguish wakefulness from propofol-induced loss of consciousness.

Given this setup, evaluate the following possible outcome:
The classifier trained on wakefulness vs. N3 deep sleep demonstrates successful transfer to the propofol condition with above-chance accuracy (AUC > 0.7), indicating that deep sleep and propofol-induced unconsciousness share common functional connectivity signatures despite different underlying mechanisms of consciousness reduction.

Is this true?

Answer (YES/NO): YES